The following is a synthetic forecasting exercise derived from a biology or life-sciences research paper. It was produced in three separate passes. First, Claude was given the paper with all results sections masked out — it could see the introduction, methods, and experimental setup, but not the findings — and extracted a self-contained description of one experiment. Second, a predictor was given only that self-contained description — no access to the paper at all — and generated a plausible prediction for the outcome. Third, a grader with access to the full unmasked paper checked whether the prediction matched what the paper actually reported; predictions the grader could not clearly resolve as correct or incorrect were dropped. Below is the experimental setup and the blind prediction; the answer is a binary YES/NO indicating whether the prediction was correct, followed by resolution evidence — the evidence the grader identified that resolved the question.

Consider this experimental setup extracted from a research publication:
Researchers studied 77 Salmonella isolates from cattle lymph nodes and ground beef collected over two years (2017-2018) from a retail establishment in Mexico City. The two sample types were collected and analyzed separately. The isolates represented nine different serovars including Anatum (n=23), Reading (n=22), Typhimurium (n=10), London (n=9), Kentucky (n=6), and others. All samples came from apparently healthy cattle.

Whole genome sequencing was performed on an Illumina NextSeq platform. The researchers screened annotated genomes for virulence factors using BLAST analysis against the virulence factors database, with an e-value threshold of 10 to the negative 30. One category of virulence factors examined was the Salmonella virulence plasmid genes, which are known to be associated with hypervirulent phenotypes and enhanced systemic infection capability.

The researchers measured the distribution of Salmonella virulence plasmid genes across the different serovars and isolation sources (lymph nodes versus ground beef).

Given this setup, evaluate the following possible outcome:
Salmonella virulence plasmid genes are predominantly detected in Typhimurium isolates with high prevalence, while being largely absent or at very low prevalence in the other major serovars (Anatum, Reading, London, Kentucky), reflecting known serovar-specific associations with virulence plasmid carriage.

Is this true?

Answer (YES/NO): YES